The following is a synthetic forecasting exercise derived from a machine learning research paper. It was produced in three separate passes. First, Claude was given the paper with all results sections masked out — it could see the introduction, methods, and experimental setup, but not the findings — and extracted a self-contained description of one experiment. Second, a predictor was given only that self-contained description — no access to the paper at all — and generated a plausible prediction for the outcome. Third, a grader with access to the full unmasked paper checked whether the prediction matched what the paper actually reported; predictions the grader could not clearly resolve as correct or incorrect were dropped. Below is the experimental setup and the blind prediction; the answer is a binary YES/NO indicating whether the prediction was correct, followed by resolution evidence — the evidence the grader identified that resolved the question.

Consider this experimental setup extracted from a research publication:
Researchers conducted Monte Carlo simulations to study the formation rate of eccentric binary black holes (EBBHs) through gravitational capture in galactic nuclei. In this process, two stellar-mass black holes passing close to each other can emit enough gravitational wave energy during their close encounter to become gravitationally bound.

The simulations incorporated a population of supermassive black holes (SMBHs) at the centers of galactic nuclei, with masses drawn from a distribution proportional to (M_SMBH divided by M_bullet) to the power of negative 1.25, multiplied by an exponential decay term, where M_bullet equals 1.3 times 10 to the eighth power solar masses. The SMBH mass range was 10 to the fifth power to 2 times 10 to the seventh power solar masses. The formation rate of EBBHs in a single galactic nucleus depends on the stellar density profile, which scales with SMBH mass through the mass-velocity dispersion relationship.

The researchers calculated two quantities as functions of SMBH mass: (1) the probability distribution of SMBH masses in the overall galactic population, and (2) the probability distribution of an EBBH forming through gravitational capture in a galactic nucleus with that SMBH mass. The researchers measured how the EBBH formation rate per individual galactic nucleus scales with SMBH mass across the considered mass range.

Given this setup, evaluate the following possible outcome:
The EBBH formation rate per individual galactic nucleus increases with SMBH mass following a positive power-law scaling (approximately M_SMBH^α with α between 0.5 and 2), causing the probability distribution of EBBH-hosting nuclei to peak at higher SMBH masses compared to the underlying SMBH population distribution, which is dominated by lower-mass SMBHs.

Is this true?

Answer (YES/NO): NO